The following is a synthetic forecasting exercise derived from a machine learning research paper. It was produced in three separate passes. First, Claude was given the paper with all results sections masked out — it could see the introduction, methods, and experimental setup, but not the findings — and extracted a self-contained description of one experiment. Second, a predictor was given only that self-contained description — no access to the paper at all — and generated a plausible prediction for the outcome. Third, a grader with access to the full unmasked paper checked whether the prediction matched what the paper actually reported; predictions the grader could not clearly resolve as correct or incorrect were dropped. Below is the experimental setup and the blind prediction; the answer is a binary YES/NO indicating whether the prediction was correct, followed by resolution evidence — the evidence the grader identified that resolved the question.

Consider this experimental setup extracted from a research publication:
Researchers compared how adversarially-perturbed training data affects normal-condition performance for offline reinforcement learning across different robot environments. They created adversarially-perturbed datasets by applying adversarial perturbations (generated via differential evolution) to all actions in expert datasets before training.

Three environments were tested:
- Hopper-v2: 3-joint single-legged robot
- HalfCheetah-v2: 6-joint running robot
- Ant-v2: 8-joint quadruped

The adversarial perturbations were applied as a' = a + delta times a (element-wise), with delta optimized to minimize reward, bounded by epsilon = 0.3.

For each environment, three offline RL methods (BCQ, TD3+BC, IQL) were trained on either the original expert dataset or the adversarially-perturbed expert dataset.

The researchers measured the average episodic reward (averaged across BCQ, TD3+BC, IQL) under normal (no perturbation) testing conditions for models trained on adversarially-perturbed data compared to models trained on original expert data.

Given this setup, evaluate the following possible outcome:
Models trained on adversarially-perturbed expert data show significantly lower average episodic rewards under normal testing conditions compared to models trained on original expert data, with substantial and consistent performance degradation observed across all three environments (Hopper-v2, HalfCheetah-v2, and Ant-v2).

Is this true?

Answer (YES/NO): YES